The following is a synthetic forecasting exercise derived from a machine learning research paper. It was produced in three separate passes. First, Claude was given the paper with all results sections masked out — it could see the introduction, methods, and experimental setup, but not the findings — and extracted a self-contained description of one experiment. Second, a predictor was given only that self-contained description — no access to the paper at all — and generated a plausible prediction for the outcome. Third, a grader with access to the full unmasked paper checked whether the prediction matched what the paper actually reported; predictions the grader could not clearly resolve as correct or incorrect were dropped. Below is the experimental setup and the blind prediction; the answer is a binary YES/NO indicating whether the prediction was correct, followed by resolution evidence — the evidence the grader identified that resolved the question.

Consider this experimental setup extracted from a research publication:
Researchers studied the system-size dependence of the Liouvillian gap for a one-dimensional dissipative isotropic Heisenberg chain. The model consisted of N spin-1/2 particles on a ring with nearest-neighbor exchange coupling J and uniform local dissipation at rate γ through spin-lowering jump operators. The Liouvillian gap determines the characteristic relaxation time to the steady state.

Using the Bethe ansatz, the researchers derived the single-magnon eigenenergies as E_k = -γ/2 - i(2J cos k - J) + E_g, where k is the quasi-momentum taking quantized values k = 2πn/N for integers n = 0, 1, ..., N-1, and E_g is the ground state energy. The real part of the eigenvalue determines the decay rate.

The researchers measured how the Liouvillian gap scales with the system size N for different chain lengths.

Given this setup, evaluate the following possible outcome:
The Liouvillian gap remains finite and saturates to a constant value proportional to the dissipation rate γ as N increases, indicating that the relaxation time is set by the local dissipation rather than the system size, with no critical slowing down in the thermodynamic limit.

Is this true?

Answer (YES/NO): YES